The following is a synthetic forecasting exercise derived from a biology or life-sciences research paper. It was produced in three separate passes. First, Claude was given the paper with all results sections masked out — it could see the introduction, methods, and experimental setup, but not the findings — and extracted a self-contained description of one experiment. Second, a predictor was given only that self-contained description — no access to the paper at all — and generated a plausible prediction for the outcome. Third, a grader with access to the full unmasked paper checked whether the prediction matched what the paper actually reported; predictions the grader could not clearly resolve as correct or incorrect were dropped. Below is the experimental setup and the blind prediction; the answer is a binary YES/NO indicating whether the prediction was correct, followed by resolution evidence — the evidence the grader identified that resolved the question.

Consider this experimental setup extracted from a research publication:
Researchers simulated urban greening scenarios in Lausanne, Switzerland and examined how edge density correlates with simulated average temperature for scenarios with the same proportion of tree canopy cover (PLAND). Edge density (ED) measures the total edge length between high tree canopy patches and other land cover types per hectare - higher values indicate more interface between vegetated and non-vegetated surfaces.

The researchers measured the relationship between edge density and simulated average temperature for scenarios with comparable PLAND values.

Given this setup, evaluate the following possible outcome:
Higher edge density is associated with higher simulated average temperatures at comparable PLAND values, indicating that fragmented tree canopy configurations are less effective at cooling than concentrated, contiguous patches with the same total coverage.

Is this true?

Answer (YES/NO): NO